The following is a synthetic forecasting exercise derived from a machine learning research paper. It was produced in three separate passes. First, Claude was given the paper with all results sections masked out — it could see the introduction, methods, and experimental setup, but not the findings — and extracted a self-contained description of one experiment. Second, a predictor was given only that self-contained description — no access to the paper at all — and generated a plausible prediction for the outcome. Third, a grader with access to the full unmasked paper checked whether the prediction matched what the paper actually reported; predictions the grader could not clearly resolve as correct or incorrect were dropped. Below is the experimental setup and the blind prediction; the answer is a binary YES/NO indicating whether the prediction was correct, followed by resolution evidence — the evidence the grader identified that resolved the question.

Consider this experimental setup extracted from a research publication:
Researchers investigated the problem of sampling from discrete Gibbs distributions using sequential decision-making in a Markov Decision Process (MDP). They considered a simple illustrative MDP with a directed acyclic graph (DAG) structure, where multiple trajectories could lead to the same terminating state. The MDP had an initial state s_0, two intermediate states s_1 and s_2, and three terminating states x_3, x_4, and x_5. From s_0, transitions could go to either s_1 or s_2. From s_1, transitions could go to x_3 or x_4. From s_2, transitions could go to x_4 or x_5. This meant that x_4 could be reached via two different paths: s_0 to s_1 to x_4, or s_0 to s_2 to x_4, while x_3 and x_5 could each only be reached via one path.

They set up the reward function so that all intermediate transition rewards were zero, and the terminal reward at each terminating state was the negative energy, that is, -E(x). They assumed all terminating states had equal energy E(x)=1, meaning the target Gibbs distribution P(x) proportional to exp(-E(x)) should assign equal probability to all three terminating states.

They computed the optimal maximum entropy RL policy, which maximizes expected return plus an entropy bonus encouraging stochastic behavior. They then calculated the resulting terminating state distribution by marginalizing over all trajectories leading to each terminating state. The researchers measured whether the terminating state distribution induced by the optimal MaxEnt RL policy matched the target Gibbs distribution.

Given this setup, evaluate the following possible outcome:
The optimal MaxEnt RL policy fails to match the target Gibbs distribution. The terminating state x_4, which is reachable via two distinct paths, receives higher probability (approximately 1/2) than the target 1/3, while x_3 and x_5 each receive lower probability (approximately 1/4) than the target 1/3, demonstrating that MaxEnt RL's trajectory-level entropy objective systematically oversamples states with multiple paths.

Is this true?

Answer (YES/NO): YES